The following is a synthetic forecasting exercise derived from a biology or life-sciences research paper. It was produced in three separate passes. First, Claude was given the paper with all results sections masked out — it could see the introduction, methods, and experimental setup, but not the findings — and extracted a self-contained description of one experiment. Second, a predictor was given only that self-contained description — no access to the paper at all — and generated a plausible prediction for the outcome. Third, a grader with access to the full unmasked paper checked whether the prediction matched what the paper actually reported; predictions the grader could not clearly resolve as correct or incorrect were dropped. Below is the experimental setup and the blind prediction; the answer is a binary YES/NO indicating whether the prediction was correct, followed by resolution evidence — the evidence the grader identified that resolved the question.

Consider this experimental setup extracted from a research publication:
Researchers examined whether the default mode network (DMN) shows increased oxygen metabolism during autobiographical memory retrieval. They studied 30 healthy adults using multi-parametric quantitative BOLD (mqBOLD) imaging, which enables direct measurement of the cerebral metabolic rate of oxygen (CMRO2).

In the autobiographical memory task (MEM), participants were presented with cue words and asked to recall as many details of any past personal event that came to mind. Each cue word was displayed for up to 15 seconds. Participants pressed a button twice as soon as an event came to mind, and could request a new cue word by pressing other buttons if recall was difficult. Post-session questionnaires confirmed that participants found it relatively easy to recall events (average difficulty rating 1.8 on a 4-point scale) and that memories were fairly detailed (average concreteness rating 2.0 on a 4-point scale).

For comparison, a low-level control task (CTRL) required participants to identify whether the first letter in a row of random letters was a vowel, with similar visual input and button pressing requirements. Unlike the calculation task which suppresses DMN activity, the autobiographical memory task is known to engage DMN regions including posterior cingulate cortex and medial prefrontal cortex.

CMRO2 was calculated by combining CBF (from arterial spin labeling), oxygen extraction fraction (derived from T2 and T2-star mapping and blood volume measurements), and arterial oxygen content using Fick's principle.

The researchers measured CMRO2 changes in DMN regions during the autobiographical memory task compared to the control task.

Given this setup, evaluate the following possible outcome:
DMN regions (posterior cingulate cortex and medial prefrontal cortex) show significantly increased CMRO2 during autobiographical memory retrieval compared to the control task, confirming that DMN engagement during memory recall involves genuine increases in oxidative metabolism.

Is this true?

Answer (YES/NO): YES